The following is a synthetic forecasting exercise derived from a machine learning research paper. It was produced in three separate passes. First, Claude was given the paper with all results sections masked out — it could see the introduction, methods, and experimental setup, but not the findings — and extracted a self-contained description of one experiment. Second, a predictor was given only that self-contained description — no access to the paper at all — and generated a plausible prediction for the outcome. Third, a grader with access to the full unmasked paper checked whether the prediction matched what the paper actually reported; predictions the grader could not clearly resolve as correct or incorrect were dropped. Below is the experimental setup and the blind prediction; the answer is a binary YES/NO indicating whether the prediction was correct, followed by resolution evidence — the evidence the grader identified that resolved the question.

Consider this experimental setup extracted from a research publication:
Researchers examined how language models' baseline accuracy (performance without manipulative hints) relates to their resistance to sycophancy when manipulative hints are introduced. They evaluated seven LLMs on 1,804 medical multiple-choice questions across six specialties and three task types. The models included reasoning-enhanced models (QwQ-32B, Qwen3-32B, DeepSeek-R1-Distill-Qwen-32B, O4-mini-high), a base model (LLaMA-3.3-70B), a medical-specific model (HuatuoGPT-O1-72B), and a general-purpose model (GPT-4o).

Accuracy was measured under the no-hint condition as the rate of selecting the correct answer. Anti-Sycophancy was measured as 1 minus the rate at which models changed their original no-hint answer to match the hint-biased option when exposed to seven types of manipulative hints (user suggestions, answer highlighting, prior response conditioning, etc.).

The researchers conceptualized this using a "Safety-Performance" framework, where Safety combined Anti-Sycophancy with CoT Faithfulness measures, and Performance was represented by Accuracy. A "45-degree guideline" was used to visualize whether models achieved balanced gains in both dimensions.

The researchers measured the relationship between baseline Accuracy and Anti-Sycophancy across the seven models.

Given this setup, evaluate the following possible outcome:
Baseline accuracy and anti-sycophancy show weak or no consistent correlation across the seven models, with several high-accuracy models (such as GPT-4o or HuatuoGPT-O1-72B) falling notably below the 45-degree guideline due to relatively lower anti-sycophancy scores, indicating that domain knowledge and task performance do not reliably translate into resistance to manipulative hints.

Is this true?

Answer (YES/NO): NO